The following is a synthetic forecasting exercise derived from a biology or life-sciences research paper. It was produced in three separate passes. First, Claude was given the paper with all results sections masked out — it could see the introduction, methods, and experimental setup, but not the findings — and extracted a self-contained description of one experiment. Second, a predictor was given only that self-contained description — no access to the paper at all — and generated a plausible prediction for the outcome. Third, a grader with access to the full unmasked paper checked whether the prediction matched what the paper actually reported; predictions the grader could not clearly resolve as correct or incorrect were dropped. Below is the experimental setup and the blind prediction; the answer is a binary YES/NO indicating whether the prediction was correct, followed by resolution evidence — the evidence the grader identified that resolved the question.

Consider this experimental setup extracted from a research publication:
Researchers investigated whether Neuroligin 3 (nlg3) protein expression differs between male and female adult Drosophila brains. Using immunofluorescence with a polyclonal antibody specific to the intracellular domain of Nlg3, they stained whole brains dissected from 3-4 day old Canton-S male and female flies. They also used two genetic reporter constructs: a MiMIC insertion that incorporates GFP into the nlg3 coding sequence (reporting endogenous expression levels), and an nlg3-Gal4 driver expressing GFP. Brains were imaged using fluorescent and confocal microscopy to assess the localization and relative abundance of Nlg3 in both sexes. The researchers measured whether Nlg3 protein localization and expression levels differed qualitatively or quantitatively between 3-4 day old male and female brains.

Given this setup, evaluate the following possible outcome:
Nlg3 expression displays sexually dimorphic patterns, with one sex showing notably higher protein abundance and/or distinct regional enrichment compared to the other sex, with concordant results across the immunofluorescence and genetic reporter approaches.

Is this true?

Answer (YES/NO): NO